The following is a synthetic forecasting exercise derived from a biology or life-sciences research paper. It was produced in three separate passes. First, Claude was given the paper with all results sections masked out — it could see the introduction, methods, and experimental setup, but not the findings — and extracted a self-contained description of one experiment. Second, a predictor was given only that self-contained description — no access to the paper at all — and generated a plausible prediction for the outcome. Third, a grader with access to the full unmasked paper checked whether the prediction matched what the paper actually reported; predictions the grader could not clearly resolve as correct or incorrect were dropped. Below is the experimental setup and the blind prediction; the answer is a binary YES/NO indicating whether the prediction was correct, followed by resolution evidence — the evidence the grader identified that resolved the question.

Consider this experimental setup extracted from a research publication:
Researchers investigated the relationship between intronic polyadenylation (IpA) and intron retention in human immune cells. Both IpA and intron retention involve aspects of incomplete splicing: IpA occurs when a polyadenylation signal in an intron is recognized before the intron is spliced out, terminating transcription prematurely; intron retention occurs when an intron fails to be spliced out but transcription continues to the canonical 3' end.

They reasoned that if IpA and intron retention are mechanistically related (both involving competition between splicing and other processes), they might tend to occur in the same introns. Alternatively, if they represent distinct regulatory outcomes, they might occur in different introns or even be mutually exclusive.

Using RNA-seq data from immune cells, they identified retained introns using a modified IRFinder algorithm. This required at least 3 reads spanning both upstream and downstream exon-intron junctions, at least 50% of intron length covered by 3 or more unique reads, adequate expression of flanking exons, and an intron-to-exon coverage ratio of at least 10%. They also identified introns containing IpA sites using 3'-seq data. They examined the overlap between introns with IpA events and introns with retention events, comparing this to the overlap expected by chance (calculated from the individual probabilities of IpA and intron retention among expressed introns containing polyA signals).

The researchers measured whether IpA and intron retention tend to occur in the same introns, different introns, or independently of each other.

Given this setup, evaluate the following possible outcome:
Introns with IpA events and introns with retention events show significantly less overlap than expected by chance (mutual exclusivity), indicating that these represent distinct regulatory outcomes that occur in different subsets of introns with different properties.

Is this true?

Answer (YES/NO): NO